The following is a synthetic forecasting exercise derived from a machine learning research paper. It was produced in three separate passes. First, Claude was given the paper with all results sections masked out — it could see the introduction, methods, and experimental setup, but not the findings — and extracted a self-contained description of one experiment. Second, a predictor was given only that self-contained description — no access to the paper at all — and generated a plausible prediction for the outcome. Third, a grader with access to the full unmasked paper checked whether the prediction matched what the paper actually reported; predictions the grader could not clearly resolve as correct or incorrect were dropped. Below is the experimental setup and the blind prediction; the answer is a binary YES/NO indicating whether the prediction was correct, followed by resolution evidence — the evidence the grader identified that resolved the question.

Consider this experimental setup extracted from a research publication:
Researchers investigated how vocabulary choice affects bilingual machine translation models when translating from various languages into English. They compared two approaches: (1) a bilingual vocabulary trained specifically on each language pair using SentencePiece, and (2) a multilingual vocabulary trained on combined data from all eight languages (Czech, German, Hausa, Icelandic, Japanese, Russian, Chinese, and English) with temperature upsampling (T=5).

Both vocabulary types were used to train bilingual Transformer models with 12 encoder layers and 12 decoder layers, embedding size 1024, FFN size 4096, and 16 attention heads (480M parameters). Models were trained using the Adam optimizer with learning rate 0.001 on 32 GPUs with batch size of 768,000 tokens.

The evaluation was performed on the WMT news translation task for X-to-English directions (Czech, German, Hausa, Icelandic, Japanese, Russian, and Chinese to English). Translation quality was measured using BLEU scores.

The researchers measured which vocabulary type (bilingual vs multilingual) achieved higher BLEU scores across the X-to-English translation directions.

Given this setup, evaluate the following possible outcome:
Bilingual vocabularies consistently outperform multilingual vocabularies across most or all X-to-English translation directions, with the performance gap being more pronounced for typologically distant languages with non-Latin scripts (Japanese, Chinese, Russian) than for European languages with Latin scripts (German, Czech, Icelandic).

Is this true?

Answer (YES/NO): NO